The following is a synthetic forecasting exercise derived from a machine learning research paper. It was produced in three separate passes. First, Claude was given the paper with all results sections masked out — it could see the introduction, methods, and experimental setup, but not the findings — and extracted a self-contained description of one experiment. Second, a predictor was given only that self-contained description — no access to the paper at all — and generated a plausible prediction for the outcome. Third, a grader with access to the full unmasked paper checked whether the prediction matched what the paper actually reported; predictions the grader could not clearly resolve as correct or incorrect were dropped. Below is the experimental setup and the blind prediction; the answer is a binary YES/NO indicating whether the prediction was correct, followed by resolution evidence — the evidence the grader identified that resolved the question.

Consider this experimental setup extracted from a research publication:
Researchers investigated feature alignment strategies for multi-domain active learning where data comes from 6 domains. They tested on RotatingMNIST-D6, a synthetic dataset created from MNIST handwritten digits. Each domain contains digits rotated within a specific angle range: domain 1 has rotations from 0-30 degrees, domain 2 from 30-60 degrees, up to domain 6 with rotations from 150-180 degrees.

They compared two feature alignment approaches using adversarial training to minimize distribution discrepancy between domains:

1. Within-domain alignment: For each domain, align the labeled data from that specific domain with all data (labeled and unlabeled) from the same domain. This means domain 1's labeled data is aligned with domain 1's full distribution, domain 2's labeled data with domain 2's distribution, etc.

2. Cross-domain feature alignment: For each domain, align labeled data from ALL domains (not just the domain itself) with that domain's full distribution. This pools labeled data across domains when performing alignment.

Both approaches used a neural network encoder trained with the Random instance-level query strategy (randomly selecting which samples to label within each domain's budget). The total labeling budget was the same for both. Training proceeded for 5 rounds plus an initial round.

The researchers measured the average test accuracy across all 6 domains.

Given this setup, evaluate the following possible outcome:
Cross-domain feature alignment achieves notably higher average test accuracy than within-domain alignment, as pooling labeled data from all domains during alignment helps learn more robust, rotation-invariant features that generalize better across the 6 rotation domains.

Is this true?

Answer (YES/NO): YES